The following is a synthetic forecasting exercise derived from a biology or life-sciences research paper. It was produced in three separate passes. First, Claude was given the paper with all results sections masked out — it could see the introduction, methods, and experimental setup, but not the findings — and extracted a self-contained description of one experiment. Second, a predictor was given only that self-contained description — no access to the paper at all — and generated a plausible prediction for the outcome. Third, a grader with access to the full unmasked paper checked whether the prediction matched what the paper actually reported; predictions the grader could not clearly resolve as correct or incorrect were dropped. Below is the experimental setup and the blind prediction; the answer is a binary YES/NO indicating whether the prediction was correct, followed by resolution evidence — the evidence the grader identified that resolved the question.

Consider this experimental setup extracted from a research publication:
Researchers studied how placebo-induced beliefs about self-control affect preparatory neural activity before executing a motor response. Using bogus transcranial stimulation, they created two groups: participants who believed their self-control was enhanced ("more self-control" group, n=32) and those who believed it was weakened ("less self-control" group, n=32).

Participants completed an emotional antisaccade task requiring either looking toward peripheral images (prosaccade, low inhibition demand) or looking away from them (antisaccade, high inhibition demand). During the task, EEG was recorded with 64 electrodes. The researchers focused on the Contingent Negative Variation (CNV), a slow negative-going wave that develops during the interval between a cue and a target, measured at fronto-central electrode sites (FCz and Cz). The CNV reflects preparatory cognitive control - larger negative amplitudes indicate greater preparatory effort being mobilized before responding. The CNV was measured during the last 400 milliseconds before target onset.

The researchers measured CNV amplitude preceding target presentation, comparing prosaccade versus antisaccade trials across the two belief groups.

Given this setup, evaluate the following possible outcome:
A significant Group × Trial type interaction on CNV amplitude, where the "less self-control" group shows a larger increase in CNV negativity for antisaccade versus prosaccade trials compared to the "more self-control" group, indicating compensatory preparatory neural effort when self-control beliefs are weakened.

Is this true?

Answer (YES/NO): NO